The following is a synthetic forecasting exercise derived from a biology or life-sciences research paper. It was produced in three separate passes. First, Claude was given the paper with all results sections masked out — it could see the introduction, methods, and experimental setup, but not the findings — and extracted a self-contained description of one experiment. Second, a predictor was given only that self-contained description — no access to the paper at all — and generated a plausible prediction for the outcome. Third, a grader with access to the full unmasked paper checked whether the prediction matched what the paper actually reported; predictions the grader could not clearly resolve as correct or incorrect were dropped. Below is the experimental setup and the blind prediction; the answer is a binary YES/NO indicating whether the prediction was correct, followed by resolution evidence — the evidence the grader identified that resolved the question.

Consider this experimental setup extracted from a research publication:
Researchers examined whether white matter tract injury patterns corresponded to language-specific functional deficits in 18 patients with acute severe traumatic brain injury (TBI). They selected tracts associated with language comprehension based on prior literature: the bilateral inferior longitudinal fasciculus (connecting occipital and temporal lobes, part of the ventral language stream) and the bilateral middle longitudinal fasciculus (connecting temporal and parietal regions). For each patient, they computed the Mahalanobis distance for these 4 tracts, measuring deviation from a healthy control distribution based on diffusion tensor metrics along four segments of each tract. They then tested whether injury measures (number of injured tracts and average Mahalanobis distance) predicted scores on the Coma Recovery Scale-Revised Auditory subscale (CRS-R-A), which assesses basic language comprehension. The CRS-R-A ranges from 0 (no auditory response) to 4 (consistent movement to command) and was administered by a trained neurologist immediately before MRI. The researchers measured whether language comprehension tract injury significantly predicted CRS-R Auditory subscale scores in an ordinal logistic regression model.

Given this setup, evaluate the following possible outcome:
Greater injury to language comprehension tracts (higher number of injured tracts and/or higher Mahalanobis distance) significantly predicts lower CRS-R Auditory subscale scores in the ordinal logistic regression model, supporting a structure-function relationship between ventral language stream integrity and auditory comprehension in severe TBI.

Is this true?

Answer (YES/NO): NO